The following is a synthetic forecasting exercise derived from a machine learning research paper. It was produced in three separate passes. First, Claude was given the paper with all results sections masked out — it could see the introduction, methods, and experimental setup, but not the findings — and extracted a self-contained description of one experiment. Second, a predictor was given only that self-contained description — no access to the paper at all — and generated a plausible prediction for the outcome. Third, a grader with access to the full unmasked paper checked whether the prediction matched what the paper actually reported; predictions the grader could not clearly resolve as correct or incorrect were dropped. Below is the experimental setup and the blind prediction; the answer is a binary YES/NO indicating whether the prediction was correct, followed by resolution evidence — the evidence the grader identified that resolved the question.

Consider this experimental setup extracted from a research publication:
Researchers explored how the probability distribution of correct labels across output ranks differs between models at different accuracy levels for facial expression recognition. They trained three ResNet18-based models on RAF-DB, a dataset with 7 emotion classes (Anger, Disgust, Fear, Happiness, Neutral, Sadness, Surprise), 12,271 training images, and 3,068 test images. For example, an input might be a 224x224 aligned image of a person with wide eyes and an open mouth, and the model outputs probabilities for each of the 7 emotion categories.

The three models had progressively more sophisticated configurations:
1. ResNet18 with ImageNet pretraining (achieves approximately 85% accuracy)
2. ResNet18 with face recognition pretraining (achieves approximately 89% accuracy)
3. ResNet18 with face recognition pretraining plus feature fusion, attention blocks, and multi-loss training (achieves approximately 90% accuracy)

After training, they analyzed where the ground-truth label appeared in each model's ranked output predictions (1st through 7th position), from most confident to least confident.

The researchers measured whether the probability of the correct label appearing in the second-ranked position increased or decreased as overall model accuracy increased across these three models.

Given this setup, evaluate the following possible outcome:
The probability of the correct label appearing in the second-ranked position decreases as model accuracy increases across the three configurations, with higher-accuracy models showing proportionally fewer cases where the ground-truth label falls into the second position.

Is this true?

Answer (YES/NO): YES